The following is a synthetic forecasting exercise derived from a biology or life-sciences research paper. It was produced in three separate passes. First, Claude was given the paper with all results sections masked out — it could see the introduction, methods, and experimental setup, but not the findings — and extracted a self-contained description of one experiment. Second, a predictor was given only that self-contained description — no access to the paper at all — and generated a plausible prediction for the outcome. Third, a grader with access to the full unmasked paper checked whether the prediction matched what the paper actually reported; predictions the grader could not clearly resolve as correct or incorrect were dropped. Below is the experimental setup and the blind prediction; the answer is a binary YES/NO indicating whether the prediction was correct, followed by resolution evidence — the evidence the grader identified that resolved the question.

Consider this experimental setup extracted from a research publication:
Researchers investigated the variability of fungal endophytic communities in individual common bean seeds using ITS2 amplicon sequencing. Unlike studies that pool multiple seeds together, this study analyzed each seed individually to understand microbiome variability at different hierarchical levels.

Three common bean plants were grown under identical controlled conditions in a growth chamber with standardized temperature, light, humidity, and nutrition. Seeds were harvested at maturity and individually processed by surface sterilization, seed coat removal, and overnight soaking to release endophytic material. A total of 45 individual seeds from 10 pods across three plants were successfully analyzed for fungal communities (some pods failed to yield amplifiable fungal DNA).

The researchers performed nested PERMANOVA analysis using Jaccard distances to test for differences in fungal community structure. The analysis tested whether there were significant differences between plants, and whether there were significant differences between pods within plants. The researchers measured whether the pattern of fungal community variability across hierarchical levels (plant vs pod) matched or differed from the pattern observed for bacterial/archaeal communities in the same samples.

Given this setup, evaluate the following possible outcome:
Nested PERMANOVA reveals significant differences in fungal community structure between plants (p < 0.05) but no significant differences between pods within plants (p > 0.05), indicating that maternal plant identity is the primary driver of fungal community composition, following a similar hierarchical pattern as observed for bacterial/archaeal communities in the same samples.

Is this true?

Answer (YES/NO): NO